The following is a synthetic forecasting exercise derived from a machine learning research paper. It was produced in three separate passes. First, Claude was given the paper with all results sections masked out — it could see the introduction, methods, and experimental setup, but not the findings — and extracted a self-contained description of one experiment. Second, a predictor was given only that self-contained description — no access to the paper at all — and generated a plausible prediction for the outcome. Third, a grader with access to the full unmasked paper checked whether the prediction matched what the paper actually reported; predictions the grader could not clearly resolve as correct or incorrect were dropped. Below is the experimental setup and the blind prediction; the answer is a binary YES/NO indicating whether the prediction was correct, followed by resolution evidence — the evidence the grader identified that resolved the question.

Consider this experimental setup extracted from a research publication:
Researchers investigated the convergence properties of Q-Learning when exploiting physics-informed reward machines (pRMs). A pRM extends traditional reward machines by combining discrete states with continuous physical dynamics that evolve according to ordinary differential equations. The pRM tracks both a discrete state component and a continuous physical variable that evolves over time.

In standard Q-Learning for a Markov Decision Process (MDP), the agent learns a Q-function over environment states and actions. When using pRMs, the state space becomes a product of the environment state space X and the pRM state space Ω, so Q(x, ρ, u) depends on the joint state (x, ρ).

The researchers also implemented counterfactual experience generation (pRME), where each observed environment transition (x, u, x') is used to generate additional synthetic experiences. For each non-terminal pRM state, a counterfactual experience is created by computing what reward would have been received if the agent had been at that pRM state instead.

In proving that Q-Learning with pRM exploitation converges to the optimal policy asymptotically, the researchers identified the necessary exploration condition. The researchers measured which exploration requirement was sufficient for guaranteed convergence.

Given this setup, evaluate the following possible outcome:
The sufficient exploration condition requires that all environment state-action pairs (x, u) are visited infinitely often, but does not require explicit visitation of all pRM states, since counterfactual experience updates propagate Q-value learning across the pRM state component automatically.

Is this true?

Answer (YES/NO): NO